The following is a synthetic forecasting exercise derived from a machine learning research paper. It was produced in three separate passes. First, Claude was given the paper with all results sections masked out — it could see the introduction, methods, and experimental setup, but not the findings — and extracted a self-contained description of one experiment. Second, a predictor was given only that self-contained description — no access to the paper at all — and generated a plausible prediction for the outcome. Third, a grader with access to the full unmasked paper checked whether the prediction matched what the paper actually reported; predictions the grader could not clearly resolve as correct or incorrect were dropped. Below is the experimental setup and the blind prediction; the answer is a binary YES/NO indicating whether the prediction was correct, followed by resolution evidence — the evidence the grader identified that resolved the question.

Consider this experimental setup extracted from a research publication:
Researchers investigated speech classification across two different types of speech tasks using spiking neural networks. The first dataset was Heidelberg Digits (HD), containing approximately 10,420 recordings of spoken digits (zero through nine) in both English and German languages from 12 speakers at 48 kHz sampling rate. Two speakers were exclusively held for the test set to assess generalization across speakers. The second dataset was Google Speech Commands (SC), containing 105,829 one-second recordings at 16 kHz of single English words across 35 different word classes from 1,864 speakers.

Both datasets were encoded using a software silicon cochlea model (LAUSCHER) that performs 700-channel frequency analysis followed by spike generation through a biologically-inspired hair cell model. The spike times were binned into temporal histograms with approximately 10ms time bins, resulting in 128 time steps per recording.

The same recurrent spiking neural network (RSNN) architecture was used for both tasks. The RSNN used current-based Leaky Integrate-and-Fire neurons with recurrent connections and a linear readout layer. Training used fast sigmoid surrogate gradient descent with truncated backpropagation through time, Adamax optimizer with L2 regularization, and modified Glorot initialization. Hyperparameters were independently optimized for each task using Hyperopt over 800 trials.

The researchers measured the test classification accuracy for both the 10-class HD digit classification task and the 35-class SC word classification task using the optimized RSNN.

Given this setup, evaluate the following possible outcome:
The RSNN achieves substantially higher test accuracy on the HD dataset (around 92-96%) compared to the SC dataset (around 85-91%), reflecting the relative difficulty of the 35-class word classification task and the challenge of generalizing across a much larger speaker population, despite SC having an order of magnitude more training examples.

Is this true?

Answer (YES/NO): NO